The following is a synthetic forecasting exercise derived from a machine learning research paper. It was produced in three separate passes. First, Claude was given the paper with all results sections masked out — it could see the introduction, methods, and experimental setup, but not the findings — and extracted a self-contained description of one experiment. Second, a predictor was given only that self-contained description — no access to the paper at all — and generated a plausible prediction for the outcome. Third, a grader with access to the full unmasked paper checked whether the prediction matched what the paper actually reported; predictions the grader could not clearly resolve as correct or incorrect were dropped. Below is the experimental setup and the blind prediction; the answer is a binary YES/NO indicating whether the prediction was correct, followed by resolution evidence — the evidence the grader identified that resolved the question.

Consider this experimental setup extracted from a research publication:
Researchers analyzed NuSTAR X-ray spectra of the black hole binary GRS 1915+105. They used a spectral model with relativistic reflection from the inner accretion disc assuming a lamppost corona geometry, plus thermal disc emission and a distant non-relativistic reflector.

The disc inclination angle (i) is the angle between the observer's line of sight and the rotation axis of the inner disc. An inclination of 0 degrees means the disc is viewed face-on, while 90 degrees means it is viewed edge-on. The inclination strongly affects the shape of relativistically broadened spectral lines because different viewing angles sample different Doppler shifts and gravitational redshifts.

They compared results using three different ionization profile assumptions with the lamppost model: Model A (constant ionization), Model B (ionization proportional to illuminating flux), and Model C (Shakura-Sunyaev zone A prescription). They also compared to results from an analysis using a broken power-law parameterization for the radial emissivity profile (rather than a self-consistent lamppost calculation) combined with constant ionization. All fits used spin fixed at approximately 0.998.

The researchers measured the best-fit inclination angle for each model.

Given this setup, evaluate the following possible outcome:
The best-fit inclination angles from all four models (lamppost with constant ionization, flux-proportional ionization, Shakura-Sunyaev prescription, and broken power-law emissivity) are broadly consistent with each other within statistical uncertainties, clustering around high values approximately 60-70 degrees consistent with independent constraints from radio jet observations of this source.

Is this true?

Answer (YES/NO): NO